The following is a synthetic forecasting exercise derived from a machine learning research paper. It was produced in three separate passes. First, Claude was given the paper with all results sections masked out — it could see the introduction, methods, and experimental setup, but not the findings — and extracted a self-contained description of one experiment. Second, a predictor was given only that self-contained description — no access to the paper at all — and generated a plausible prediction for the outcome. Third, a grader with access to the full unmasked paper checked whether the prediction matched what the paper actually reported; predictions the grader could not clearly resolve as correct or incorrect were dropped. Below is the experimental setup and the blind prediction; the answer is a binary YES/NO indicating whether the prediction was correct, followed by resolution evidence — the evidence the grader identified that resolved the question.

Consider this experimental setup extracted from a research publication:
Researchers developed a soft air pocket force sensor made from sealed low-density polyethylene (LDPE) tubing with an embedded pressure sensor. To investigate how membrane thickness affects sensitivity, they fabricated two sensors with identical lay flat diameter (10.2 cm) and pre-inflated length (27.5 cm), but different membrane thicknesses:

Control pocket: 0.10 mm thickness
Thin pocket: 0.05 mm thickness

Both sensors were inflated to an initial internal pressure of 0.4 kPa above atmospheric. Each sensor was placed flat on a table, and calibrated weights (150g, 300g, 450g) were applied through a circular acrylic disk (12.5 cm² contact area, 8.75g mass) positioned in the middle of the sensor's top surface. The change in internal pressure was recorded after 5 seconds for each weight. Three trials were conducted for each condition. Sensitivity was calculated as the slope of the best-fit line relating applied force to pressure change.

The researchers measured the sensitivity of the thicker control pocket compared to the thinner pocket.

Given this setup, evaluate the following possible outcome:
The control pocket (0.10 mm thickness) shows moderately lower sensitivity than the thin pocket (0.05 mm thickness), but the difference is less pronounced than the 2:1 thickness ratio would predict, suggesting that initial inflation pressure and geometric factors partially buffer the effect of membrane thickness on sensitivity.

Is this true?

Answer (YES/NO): NO